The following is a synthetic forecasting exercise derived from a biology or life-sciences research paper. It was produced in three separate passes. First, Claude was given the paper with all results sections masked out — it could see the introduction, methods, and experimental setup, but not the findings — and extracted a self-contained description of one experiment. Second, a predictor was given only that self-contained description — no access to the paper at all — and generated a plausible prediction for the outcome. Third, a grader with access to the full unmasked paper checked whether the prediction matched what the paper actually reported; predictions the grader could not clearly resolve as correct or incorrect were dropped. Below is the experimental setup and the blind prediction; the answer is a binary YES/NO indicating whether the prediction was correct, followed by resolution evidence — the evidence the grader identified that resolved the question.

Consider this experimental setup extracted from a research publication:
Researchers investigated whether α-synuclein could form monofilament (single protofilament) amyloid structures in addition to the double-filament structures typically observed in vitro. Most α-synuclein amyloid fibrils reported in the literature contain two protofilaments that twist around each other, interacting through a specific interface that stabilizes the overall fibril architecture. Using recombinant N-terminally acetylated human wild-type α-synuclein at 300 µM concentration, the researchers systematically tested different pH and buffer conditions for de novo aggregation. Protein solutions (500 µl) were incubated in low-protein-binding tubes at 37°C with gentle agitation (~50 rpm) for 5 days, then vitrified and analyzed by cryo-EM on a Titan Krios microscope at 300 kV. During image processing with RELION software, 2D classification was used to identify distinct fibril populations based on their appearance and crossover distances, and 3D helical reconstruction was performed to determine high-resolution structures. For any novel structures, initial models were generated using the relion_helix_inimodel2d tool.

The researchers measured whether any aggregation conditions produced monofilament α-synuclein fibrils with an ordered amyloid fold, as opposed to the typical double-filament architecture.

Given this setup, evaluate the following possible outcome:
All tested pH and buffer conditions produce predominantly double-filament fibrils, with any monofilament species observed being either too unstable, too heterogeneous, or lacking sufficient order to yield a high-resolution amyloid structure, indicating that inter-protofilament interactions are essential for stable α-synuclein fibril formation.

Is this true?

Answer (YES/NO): NO